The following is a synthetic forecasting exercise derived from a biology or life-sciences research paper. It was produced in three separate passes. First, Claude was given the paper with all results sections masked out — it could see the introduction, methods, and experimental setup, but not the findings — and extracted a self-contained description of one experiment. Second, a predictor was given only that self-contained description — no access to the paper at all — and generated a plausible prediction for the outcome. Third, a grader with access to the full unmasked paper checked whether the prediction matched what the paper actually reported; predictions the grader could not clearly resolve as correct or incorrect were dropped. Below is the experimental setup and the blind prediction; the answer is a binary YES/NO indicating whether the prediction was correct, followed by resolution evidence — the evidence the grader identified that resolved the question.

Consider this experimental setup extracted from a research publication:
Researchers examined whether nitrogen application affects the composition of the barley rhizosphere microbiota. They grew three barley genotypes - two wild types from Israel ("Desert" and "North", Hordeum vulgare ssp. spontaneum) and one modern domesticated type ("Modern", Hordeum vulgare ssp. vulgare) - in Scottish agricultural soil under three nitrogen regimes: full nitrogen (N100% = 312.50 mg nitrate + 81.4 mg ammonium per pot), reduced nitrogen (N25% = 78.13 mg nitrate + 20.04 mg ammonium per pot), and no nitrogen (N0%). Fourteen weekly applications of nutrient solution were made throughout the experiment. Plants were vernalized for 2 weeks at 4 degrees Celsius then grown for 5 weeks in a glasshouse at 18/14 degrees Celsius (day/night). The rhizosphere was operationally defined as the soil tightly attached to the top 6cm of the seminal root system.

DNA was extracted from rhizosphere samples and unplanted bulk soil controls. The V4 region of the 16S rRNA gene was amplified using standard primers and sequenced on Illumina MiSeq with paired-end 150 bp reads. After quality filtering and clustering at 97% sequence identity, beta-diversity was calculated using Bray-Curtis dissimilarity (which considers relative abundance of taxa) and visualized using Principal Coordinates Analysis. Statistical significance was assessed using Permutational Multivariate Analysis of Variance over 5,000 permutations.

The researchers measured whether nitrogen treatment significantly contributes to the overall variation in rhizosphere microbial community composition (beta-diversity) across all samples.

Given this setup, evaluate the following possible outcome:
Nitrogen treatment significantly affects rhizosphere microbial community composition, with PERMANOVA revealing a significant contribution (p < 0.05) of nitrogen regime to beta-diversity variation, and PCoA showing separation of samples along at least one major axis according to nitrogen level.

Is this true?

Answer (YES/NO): YES